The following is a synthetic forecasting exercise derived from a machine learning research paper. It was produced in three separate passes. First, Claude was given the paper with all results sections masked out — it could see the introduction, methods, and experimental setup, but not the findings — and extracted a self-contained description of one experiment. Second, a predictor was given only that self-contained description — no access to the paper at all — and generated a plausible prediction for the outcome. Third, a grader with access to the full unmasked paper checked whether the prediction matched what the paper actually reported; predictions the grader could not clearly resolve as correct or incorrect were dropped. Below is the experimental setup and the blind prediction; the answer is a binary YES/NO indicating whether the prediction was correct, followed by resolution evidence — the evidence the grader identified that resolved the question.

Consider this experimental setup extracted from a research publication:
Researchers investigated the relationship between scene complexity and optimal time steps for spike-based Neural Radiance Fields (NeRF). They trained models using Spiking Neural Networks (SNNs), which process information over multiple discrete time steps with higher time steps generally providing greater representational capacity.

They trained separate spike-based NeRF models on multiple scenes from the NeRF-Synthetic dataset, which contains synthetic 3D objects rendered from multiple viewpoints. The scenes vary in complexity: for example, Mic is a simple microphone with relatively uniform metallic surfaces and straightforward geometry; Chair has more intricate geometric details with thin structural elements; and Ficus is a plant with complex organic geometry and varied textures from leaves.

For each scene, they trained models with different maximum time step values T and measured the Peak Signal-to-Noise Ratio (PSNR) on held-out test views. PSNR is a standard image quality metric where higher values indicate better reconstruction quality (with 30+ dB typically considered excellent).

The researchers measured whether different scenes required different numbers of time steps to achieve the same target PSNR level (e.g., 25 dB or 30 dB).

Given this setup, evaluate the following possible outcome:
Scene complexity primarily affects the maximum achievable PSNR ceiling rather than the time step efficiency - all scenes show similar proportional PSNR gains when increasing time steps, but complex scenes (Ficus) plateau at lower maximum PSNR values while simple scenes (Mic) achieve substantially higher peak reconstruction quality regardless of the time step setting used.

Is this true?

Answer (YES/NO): NO